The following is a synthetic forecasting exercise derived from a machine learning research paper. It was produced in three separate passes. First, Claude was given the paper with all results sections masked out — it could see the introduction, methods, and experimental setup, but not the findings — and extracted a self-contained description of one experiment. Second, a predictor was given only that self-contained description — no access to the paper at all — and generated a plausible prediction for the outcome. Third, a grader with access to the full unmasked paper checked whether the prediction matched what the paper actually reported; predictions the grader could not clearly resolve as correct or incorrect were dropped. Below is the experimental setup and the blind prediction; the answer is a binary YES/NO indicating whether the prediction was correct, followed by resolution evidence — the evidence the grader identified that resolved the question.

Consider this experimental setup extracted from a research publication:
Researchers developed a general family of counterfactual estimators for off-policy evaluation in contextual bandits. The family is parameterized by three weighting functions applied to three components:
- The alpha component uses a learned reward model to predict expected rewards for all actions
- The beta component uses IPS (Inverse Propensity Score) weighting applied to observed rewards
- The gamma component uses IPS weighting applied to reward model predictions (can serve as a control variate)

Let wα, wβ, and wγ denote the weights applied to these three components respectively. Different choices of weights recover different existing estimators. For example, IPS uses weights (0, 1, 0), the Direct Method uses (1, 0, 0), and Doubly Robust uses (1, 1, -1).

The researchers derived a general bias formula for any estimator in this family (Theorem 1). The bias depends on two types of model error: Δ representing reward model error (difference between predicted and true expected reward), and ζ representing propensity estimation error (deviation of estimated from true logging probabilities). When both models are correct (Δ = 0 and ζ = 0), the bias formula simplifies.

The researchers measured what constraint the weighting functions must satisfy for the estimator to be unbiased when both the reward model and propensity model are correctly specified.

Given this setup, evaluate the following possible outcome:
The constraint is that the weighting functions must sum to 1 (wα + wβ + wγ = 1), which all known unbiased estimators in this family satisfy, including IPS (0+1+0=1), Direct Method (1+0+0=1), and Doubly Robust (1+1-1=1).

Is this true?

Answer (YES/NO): YES